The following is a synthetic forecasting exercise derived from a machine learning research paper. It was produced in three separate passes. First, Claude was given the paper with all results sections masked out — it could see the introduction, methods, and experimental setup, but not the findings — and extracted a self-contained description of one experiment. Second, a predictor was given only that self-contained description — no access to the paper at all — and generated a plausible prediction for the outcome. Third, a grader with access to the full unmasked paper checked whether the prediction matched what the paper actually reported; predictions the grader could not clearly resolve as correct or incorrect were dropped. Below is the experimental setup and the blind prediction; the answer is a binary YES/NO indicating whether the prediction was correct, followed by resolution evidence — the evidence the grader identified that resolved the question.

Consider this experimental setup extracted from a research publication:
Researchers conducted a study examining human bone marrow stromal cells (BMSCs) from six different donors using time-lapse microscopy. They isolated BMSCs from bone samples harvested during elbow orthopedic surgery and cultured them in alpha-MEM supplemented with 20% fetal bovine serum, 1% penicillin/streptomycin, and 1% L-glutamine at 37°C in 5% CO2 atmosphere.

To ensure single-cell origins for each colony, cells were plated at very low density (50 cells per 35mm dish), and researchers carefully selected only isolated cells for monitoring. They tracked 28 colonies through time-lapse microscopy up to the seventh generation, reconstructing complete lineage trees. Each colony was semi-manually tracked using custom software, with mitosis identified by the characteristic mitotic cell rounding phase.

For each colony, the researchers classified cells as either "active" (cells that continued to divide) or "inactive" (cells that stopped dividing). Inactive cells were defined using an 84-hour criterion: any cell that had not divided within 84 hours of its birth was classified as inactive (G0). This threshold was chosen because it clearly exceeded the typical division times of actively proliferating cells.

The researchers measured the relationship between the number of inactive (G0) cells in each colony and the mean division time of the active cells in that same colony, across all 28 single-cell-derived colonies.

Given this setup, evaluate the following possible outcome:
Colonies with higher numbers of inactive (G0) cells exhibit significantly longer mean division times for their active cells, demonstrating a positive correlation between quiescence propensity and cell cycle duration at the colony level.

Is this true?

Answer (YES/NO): YES